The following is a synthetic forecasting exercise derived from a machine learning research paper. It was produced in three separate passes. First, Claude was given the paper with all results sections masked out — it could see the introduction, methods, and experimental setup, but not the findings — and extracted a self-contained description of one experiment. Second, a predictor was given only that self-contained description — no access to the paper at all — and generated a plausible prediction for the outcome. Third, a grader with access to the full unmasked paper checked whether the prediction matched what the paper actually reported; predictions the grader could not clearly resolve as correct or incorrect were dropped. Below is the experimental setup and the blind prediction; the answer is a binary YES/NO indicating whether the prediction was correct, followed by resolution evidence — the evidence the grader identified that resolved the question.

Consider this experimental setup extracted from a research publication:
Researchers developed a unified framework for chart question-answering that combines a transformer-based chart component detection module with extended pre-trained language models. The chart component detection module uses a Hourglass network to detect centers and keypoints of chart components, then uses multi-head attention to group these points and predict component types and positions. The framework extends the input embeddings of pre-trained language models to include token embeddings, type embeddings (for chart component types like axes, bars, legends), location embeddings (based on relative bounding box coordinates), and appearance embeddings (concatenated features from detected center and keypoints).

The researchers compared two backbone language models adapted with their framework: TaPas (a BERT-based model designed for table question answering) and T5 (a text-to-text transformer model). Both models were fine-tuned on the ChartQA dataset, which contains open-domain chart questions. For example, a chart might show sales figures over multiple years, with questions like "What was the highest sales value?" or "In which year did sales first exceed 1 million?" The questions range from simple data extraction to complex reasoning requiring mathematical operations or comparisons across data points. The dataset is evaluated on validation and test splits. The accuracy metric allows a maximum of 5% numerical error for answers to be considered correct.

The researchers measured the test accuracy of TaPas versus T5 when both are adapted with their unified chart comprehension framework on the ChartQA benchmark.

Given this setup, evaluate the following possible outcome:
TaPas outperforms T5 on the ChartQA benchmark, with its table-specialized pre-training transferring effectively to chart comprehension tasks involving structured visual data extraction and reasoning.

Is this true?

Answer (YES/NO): NO